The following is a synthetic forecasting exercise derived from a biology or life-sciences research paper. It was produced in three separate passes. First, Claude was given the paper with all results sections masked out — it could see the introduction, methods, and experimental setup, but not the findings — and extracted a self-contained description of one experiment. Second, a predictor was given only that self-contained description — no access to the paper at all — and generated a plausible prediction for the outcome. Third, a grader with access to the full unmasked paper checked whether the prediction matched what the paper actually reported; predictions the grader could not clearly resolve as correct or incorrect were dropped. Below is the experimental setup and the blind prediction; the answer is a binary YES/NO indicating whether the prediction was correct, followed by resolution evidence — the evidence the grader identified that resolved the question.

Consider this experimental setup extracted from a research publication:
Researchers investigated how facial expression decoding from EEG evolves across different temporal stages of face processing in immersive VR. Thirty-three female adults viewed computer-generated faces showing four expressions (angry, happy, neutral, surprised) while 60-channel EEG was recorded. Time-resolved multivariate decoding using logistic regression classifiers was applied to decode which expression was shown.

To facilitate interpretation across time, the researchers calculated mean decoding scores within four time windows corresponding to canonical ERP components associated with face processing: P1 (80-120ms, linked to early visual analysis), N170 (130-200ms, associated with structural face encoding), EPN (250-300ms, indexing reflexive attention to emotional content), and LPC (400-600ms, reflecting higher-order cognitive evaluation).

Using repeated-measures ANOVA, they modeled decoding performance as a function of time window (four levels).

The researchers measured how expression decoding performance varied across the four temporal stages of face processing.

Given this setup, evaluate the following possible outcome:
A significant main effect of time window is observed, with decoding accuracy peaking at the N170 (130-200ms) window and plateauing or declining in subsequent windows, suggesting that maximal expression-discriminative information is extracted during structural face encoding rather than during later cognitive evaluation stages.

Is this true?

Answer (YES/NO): NO